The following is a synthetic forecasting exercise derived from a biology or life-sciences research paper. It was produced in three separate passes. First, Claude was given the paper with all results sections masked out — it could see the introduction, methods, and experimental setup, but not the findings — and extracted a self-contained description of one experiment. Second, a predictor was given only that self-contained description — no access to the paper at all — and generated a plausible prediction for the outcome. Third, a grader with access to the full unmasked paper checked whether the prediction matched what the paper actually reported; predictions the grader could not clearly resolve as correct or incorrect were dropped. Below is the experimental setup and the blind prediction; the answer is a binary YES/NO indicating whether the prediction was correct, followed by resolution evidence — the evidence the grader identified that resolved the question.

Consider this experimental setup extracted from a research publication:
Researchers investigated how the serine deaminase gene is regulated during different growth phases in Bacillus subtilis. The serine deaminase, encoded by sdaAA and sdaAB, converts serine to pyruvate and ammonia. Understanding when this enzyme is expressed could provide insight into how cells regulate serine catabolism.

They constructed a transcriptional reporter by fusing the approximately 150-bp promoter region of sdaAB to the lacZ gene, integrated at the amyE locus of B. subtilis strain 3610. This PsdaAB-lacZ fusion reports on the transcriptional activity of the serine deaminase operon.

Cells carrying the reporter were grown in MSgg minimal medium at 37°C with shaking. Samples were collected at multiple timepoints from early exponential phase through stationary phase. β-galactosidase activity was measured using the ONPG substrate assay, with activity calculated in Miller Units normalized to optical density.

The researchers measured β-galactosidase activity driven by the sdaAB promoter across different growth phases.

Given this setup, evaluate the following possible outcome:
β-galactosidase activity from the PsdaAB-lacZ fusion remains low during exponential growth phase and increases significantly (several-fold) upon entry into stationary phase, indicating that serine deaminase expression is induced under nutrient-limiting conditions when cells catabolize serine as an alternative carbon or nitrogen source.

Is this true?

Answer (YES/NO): NO